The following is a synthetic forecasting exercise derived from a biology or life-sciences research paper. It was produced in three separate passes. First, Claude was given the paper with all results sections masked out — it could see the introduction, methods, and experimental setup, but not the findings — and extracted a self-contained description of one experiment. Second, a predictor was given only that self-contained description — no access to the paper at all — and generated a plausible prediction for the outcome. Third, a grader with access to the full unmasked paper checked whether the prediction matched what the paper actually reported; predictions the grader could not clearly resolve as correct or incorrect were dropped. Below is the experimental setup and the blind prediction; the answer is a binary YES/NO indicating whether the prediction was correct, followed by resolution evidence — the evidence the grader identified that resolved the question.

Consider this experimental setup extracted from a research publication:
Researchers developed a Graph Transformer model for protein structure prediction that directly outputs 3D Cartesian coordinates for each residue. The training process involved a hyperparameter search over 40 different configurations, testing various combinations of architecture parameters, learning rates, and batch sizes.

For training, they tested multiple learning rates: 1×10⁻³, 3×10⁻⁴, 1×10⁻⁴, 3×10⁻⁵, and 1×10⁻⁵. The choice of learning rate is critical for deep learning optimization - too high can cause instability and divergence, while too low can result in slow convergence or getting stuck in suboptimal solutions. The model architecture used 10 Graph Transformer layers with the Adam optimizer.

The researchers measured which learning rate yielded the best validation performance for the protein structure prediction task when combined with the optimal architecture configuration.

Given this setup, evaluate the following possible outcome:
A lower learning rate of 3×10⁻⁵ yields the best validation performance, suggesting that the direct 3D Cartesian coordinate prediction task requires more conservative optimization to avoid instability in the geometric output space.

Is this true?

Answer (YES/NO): NO